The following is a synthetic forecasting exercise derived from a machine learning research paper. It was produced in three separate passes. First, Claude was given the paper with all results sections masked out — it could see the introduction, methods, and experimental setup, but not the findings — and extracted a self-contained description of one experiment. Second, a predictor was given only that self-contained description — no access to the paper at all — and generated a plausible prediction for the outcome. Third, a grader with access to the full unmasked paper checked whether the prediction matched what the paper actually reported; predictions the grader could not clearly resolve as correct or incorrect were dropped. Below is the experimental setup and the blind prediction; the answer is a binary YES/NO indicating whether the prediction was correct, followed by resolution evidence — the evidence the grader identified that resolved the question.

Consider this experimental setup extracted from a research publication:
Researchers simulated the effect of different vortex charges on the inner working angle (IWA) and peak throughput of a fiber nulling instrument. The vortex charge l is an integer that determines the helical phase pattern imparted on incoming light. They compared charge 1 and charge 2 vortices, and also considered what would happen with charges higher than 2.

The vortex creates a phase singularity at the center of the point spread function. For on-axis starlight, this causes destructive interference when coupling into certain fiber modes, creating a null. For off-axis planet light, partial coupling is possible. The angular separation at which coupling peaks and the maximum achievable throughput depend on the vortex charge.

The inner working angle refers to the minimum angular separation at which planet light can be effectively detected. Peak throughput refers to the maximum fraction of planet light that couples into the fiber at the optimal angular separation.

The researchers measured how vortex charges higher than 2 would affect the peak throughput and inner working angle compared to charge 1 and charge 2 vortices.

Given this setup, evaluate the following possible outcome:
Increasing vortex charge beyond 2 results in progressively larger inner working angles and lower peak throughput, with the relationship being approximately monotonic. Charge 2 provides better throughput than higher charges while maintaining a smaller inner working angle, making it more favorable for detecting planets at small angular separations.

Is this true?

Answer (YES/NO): YES